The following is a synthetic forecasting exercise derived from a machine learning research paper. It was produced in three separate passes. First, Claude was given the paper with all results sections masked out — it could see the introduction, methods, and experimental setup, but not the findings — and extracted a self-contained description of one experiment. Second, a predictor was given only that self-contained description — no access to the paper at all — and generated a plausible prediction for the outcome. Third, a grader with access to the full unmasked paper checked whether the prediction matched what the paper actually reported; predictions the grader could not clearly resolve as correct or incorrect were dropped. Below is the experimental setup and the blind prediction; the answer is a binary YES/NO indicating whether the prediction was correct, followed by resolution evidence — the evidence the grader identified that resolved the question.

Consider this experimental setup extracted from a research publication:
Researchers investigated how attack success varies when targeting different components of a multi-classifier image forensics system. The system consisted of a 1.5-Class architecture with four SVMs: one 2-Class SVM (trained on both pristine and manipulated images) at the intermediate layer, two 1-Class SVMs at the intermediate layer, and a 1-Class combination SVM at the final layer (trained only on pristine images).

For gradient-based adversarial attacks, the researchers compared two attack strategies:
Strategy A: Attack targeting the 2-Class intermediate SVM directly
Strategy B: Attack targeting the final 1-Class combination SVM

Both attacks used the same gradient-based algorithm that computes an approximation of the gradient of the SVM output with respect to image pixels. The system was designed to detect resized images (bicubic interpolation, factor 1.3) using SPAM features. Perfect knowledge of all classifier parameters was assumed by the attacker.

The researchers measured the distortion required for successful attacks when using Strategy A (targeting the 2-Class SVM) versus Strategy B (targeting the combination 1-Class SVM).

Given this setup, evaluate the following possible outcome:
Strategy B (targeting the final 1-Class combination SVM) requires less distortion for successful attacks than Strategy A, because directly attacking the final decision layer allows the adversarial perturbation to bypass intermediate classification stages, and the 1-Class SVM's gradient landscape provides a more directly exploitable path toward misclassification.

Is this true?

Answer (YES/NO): NO